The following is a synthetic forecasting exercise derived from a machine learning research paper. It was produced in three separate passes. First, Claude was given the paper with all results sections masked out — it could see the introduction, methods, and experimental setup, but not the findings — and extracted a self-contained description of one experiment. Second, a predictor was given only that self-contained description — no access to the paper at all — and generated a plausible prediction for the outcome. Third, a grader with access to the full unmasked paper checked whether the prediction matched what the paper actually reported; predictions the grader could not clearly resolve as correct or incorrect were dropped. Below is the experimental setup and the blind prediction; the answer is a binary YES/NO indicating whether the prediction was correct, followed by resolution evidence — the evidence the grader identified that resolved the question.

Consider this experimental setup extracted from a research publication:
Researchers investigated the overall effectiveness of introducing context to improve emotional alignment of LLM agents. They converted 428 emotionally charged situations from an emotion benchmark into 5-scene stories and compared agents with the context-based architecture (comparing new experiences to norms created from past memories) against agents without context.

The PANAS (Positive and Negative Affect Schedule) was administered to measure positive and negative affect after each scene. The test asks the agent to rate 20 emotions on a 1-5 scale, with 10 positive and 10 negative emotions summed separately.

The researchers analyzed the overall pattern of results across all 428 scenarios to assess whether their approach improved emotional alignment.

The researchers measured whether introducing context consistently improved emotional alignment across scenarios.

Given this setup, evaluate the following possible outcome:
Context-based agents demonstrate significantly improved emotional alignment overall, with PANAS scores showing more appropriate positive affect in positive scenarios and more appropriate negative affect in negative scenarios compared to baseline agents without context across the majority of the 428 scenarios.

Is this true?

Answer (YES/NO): NO